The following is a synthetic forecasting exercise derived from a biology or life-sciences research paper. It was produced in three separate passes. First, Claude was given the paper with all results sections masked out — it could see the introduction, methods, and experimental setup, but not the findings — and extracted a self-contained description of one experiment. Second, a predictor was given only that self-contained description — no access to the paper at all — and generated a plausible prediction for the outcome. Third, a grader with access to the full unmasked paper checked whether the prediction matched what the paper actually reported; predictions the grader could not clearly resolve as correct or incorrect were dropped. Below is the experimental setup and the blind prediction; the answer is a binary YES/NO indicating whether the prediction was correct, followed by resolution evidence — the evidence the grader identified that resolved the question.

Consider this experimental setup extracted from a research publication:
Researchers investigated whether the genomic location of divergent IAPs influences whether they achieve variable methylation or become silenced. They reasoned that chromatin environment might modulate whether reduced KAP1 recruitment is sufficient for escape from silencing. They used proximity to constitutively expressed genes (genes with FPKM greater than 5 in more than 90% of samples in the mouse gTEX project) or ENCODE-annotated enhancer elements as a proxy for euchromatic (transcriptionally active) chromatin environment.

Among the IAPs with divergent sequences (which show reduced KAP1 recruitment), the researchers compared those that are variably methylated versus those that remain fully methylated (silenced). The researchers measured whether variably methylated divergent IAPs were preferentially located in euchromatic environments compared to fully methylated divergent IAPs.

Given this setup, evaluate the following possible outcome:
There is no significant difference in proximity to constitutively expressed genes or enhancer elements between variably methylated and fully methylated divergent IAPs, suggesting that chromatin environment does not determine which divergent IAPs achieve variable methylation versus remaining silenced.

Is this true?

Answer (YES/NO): NO